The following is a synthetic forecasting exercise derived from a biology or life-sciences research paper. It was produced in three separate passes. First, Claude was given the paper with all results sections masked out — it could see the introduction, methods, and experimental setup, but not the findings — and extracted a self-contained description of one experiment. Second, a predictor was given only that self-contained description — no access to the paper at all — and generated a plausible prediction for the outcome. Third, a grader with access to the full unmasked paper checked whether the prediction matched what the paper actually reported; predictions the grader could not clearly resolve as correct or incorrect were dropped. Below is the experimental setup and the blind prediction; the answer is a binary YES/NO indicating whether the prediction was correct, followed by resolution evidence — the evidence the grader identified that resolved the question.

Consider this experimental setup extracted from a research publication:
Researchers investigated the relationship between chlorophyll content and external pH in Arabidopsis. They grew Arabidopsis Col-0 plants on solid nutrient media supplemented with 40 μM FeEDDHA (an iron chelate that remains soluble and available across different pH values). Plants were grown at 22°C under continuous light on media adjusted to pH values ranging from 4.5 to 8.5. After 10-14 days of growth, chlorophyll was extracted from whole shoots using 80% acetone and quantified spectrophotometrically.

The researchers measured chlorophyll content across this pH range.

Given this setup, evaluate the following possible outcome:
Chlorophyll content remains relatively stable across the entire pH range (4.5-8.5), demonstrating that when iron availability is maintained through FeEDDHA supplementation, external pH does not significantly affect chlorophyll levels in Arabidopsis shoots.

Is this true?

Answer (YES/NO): NO